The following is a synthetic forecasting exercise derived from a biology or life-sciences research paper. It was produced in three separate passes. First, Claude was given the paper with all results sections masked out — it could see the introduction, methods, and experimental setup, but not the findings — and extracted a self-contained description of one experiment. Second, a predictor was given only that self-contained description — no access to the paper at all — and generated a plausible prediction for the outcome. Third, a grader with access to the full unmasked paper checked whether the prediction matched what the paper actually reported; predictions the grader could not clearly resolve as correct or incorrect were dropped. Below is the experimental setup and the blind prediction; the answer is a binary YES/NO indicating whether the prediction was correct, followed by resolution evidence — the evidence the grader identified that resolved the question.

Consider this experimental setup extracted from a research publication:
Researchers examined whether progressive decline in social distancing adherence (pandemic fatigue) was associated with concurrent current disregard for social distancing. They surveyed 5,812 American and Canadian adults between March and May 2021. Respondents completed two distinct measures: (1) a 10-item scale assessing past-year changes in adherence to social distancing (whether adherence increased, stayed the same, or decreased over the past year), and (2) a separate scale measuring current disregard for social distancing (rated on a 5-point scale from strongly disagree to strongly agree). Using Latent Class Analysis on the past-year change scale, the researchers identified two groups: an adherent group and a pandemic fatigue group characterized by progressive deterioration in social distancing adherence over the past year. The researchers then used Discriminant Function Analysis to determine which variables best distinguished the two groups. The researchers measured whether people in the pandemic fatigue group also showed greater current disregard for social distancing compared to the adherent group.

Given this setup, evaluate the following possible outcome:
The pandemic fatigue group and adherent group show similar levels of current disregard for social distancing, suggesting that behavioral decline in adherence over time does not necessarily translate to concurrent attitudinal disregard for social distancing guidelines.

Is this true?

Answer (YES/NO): NO